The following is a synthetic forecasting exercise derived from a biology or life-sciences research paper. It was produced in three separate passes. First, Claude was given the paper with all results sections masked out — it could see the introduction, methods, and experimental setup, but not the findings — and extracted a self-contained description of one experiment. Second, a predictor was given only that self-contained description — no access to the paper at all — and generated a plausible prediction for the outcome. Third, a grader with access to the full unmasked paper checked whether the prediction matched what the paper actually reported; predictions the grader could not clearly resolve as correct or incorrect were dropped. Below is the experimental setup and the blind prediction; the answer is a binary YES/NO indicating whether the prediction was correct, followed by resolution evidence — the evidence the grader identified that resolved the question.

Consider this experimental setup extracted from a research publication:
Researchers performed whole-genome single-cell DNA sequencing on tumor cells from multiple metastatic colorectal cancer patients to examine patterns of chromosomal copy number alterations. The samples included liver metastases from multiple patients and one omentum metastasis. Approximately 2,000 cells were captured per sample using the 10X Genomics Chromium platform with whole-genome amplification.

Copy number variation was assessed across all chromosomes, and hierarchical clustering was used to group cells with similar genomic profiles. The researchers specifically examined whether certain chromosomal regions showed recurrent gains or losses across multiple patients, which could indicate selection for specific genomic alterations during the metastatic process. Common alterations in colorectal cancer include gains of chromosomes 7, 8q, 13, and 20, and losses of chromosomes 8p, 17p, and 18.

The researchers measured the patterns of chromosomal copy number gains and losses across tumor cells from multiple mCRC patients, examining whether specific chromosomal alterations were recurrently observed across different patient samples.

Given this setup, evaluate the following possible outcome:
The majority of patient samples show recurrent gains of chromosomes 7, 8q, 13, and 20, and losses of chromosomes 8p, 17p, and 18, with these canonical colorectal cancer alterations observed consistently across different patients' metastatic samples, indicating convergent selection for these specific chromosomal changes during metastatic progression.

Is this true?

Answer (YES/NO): NO